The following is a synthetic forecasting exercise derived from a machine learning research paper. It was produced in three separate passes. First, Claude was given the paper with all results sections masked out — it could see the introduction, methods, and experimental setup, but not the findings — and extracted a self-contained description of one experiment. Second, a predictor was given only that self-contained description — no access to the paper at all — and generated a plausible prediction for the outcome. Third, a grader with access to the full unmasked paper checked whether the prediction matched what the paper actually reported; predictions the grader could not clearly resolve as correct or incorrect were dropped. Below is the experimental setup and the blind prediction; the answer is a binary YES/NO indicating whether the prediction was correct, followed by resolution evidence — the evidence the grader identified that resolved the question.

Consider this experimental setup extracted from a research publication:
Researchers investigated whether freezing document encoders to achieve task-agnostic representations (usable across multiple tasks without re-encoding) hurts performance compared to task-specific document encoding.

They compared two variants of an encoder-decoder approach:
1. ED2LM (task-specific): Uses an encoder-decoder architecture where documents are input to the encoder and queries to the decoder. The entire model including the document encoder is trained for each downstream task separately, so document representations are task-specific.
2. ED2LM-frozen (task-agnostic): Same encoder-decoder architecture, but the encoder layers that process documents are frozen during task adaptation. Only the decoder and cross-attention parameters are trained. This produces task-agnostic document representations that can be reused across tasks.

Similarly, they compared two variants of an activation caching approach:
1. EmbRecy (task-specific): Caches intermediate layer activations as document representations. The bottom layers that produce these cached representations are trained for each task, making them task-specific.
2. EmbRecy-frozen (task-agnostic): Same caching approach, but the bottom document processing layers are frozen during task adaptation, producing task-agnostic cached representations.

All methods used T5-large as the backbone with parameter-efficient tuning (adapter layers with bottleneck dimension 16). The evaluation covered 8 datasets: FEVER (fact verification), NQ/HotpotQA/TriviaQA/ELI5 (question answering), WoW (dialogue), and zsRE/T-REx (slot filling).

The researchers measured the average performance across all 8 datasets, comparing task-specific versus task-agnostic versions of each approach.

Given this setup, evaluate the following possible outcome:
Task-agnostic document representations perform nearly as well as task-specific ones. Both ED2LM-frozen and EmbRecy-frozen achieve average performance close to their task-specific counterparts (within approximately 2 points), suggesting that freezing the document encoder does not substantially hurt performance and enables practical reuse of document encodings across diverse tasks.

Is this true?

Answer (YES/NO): NO